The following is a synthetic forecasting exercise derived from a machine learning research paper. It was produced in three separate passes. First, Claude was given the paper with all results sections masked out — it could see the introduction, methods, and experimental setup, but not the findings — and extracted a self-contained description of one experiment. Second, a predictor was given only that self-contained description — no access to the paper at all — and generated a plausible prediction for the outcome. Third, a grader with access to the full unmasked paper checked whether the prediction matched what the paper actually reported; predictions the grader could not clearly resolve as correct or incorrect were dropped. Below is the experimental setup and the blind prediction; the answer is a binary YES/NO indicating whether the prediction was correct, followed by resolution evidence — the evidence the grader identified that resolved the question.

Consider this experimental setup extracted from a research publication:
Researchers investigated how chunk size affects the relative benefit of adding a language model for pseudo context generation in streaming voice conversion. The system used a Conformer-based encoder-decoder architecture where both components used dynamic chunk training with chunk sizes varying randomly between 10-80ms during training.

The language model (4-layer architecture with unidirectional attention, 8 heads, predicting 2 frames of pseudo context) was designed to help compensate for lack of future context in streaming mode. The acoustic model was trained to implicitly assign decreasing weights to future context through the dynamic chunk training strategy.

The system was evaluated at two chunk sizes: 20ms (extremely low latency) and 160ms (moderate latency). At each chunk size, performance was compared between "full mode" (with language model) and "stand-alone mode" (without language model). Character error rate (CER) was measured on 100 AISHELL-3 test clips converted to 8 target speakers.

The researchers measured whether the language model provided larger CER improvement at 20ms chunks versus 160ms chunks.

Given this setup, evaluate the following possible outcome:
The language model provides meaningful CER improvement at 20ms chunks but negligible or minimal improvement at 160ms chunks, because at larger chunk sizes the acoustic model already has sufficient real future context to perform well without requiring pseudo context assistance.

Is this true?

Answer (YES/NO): YES